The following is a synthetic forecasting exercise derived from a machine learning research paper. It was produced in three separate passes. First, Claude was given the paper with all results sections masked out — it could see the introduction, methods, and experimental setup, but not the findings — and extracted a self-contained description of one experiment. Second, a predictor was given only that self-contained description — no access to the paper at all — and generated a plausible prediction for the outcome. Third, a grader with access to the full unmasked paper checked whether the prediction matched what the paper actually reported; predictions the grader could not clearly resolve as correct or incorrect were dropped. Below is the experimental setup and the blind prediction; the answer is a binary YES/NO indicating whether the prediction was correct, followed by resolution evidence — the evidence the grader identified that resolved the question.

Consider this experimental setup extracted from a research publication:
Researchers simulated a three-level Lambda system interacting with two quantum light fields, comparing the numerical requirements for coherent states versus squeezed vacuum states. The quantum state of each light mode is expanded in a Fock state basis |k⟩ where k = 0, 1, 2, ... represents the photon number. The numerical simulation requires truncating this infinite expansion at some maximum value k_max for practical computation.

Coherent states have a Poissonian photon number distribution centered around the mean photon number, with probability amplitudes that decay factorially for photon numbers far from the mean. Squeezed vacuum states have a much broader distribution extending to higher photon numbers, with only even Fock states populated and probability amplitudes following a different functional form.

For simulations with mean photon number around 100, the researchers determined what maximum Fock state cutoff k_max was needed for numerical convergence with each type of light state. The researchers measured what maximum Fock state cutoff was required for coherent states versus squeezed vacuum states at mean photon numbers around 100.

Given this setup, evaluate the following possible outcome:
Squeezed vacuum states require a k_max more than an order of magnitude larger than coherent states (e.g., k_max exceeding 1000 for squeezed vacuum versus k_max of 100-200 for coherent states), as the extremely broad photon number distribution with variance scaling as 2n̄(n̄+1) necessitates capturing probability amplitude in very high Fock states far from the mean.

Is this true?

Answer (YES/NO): NO